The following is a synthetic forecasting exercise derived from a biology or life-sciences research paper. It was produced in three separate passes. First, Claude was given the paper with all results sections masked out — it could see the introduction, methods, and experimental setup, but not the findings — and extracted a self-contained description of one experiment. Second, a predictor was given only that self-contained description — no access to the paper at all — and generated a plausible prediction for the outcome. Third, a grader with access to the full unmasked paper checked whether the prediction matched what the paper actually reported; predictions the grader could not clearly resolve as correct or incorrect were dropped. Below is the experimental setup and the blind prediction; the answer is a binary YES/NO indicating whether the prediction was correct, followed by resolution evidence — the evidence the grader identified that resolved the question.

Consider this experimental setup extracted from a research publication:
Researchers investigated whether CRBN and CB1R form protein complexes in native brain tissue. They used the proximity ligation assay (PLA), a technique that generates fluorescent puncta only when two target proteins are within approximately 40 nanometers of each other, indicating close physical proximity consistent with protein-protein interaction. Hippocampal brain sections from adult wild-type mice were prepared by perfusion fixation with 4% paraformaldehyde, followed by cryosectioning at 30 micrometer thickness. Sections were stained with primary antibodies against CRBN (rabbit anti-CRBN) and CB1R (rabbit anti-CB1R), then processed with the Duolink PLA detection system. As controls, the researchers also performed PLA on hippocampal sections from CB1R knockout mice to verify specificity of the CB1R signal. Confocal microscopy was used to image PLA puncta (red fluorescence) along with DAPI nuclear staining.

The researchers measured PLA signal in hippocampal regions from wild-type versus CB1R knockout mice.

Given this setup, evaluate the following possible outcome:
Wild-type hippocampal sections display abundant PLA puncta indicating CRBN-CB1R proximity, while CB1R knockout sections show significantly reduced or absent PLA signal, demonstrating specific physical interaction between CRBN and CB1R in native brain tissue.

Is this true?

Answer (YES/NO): YES